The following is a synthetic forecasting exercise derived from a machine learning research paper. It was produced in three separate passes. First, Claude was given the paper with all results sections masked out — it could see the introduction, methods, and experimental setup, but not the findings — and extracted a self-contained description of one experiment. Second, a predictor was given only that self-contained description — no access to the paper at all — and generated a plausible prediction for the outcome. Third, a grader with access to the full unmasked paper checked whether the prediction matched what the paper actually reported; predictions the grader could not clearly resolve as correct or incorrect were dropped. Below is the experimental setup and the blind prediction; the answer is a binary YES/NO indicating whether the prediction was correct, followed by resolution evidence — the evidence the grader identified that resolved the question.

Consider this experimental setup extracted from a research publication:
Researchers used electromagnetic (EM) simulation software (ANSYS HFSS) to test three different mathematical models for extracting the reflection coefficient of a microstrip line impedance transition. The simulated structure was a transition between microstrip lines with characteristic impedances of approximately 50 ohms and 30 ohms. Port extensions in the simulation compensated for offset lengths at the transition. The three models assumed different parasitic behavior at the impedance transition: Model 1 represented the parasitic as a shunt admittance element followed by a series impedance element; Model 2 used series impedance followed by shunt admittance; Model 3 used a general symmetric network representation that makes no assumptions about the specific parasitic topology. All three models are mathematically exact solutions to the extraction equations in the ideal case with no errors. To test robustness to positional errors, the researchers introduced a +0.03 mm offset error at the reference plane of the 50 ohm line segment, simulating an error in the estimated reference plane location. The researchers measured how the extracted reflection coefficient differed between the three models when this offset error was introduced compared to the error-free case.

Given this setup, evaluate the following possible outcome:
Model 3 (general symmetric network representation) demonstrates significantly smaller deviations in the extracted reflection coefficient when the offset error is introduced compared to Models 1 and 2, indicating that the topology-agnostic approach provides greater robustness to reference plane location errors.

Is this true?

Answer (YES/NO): YES